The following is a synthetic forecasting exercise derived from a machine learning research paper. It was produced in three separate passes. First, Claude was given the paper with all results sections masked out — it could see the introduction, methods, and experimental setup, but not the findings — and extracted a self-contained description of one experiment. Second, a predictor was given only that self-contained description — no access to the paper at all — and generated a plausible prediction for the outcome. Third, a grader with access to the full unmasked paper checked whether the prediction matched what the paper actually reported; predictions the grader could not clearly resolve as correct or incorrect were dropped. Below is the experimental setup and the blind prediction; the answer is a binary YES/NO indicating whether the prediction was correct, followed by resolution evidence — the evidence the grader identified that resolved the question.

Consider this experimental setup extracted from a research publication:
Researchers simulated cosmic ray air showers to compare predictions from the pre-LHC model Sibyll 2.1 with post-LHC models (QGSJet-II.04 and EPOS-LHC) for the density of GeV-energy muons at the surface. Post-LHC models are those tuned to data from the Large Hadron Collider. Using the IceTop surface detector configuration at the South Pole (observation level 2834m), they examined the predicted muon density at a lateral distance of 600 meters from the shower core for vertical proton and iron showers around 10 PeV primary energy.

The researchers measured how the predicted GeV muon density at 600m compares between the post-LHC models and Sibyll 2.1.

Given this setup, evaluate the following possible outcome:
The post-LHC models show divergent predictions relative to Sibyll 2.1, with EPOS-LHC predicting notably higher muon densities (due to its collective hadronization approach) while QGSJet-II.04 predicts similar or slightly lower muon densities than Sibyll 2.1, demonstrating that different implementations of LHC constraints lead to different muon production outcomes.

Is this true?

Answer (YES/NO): NO